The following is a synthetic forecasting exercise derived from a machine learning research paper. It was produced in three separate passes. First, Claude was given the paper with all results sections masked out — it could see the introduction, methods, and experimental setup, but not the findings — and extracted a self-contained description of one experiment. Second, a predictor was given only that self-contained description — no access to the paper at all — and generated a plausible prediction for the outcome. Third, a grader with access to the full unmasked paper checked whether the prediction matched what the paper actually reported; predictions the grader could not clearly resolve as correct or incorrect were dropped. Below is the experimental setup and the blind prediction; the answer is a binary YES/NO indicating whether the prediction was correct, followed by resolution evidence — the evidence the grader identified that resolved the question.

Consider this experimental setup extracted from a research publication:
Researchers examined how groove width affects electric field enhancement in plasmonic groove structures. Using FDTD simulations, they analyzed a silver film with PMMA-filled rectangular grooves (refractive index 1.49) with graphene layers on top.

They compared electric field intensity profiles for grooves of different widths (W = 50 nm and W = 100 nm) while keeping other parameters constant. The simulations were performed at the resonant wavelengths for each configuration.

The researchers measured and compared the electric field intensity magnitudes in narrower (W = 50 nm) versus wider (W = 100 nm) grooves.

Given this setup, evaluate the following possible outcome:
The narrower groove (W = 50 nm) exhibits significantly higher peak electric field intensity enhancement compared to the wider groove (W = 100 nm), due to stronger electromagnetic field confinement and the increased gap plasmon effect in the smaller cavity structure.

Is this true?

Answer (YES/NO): YES